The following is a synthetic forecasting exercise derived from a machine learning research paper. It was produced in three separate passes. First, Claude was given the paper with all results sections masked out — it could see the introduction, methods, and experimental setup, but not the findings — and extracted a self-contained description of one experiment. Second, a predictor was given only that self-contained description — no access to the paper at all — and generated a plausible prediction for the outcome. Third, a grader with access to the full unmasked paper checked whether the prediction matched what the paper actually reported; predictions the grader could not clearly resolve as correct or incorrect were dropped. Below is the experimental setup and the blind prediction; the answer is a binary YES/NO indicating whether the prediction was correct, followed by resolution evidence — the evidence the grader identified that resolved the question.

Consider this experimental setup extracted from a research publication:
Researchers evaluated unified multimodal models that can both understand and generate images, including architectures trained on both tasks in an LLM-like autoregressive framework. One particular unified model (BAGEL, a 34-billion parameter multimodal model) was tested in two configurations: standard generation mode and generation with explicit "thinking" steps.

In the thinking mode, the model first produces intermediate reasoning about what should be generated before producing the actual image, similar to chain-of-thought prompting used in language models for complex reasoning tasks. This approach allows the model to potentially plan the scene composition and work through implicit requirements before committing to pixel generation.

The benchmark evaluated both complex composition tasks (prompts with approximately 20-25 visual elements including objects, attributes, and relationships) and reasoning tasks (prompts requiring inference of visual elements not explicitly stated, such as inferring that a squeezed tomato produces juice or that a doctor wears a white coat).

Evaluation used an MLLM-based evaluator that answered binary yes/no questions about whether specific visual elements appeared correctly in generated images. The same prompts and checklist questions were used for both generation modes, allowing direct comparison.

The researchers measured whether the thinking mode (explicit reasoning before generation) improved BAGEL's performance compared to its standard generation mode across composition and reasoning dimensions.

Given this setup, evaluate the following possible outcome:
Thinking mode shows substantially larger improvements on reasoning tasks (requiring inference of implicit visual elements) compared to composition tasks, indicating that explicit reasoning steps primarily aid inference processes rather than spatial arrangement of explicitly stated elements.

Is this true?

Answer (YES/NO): YES